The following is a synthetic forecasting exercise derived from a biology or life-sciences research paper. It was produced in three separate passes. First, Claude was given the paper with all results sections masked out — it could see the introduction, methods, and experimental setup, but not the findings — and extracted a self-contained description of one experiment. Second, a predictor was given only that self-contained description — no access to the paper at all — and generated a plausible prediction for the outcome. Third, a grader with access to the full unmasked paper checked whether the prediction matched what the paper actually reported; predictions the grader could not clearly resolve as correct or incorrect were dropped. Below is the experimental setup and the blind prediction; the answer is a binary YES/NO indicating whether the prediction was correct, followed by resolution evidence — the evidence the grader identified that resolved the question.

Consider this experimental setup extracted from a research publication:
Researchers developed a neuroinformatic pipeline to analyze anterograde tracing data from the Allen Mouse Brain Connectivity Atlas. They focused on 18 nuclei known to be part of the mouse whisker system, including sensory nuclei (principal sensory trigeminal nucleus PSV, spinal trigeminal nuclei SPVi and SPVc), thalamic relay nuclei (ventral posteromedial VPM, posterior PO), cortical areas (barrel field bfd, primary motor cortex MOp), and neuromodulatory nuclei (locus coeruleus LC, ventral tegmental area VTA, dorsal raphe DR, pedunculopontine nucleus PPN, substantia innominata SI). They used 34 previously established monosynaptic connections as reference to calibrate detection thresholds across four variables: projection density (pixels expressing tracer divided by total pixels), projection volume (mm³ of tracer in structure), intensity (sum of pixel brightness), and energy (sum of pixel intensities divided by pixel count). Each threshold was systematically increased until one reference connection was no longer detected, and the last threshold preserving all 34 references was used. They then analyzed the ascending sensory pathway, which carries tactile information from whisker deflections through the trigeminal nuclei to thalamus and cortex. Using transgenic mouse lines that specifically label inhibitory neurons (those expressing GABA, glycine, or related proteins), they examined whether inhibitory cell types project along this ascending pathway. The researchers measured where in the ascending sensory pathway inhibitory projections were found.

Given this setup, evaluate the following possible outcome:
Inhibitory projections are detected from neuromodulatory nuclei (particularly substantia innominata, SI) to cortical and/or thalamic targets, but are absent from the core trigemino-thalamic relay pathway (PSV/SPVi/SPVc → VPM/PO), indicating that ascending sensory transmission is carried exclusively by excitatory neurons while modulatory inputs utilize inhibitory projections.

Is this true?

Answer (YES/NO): NO